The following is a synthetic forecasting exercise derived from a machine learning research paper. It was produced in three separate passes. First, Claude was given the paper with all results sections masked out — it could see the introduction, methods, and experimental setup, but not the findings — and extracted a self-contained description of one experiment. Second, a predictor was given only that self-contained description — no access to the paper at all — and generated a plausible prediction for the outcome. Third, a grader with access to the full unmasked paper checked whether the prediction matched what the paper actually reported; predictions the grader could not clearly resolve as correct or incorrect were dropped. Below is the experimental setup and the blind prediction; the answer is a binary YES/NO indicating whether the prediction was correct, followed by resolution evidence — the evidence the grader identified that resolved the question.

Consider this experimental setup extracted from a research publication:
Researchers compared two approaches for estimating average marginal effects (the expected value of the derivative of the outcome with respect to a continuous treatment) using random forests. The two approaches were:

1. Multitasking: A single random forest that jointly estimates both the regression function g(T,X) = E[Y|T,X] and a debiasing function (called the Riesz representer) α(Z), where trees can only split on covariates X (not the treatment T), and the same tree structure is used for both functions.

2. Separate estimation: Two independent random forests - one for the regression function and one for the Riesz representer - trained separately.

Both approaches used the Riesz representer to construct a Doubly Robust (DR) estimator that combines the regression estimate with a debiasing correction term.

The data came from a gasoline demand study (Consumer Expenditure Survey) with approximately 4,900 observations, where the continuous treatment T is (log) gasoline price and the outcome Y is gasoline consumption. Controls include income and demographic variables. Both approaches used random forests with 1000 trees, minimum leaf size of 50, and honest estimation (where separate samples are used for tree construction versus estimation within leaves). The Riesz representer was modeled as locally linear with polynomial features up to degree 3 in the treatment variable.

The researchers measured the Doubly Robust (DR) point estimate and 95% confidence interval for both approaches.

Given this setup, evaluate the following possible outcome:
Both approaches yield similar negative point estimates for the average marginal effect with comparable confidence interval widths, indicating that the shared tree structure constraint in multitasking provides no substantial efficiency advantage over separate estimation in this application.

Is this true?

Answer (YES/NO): NO